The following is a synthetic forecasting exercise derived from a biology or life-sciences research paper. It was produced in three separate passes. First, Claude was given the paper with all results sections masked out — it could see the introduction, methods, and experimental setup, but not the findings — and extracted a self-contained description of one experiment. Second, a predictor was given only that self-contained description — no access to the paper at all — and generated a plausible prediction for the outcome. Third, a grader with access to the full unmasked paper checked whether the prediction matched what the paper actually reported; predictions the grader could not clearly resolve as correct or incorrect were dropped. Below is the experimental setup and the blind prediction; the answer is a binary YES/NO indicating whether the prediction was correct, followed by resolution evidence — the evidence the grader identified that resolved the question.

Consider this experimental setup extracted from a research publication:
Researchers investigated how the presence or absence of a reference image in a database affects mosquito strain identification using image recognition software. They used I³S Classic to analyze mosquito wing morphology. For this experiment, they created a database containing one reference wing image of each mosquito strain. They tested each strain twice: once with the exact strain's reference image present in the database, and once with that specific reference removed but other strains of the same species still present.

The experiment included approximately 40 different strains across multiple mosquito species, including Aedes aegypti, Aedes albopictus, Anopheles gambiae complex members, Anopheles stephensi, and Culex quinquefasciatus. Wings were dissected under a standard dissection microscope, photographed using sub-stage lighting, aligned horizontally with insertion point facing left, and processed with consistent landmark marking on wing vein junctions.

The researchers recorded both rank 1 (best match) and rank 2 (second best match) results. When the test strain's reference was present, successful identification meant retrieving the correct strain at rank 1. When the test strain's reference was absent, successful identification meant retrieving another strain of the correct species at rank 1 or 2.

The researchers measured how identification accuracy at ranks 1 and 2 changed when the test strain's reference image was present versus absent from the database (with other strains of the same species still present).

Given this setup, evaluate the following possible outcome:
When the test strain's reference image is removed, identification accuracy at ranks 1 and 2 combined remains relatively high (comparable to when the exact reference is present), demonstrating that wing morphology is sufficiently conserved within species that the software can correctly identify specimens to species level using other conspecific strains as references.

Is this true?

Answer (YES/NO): YES